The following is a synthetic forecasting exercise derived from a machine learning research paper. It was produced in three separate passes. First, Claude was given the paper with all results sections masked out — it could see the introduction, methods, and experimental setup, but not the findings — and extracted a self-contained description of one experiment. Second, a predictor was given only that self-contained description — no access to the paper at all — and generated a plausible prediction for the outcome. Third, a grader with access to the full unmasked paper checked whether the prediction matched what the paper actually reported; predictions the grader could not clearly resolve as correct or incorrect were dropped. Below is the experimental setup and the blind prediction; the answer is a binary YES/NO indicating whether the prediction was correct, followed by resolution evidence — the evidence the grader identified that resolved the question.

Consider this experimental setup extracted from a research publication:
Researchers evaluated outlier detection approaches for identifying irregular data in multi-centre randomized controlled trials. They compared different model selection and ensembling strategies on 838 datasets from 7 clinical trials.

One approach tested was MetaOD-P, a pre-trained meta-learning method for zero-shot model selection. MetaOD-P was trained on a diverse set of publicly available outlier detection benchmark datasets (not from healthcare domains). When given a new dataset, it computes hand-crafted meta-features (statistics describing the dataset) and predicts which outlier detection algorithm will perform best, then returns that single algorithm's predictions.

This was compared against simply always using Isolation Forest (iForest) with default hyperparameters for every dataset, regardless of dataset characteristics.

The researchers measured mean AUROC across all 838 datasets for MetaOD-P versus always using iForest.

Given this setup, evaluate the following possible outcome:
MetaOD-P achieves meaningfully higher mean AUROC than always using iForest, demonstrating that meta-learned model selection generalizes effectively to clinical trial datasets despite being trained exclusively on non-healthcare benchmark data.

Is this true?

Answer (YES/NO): NO